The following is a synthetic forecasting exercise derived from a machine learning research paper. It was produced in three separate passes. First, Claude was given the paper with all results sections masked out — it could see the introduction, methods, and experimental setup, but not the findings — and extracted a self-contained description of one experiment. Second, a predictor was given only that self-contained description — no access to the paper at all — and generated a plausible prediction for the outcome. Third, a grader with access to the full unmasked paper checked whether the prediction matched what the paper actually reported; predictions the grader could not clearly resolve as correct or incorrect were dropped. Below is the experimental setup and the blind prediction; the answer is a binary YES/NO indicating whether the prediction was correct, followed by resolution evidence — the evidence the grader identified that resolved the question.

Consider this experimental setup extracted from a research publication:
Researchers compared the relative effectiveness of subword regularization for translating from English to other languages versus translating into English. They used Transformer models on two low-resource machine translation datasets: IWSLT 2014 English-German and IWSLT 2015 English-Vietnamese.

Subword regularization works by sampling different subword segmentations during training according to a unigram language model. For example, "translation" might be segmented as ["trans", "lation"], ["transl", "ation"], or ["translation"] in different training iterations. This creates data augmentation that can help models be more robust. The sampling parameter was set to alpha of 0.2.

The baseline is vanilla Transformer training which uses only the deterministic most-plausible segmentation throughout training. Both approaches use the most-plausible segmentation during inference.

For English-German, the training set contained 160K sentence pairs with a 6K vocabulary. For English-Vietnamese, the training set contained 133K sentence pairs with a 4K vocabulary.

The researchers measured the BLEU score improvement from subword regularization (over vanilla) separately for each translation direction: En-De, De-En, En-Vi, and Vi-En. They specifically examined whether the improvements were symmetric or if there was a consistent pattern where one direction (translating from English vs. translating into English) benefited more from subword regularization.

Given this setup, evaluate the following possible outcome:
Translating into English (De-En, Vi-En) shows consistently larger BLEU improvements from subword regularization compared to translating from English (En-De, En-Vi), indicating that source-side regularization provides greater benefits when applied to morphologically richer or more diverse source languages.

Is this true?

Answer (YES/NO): NO